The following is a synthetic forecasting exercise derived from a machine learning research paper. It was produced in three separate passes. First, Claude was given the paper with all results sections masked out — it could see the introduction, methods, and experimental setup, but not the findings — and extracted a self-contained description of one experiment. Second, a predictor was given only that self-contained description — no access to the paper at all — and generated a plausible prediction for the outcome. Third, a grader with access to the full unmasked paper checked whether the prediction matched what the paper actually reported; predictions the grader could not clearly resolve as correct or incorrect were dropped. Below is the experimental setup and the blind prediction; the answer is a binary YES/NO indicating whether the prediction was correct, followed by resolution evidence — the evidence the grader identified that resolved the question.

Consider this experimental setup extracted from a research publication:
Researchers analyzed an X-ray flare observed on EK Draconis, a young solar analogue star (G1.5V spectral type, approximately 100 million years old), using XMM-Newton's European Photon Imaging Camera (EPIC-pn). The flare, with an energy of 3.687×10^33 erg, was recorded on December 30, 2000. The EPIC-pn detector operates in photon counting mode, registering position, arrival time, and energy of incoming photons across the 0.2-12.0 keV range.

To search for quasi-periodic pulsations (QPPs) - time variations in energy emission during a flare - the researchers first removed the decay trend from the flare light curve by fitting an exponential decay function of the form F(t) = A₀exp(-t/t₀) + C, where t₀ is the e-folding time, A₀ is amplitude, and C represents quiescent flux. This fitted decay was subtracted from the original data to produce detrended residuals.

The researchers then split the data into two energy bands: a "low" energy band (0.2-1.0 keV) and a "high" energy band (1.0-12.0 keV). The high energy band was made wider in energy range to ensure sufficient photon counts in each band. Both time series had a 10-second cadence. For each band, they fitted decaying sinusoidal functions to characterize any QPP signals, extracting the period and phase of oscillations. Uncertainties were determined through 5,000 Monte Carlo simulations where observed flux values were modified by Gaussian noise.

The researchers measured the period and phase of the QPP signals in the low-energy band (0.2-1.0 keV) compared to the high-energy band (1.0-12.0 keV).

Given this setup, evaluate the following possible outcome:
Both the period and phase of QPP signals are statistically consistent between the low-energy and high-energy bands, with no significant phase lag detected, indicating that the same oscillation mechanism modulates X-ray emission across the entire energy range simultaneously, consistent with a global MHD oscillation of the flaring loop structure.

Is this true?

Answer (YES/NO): NO